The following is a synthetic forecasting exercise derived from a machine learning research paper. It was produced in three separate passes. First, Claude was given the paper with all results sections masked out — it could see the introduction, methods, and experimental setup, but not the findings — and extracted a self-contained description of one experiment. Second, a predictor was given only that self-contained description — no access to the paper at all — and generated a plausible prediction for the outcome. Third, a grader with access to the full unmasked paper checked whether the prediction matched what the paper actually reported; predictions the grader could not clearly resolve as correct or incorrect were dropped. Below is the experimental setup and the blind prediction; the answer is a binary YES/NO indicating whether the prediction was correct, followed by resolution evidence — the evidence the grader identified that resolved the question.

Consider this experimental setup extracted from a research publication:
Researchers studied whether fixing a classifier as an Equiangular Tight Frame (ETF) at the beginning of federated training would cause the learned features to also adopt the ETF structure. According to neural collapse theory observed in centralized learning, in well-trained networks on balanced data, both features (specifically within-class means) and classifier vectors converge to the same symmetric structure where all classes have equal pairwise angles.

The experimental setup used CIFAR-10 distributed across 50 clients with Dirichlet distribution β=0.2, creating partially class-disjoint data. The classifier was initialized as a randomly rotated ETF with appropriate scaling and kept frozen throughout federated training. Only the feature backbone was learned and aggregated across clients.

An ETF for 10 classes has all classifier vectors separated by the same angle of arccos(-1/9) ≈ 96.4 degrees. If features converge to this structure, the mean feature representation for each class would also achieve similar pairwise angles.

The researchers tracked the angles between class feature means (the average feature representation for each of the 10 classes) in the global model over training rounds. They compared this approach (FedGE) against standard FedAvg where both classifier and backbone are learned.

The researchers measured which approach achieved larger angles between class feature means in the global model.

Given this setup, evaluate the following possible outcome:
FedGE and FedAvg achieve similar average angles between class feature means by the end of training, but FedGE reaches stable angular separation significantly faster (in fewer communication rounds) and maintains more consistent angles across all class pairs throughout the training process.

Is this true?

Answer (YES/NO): NO